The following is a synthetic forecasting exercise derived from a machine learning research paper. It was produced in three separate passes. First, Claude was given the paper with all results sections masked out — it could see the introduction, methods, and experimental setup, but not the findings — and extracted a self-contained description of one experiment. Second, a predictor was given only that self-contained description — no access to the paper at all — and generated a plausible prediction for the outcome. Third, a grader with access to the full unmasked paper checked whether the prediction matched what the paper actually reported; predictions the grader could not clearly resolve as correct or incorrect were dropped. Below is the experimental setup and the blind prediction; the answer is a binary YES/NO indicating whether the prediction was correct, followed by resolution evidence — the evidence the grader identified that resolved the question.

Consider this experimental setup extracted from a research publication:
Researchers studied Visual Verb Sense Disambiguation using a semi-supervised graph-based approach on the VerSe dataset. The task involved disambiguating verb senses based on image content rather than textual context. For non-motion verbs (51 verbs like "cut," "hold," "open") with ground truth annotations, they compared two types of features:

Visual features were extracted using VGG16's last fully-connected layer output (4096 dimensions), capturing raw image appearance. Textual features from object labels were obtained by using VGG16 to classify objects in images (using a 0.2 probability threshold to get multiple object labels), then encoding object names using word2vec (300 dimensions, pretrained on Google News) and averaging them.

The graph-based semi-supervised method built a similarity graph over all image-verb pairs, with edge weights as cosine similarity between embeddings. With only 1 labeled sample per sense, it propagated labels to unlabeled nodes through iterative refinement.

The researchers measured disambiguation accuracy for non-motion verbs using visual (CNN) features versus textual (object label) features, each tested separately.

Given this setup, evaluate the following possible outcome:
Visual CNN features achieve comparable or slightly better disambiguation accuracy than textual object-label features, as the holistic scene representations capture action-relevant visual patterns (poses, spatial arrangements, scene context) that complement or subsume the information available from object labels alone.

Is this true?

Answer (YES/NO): NO